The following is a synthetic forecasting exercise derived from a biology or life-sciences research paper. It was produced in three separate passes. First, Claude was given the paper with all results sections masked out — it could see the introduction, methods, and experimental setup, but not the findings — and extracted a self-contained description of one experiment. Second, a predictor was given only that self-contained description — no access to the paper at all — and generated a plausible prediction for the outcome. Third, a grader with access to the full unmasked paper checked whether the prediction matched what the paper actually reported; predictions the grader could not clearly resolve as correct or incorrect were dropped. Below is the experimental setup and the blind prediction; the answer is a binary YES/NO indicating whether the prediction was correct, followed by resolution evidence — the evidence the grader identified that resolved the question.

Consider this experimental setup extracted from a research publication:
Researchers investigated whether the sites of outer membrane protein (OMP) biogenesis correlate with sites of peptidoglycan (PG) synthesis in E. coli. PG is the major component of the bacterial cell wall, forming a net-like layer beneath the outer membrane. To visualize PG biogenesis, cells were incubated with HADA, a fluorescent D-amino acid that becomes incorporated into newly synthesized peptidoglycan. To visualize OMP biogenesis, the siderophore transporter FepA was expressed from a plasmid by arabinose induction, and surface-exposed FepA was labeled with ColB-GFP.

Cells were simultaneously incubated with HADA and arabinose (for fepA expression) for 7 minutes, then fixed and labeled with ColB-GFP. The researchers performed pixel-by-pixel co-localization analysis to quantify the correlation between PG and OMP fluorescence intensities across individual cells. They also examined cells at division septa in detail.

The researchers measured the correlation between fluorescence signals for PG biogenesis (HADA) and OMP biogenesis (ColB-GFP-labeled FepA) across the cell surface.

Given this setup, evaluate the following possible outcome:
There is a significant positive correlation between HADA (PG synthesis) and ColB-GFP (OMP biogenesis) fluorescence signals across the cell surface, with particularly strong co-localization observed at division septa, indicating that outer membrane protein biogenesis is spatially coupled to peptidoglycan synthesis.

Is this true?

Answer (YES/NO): YES